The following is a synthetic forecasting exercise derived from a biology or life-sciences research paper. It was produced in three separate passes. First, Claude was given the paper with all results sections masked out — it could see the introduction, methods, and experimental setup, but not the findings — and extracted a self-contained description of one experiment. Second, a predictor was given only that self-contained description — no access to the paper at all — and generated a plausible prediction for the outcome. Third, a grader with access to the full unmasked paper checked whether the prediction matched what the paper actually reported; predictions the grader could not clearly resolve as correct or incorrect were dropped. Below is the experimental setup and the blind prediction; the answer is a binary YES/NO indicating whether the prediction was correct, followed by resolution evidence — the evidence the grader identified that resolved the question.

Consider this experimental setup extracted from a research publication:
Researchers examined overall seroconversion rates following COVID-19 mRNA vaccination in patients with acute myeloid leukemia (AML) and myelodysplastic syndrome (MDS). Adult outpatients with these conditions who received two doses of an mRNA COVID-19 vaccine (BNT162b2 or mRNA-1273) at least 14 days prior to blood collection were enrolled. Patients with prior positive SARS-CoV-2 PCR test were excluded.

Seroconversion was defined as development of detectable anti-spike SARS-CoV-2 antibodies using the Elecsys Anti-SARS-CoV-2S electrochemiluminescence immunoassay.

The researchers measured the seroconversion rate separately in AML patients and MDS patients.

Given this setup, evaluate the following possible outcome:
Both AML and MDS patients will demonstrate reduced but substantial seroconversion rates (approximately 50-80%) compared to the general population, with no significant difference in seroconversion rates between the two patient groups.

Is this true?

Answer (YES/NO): NO